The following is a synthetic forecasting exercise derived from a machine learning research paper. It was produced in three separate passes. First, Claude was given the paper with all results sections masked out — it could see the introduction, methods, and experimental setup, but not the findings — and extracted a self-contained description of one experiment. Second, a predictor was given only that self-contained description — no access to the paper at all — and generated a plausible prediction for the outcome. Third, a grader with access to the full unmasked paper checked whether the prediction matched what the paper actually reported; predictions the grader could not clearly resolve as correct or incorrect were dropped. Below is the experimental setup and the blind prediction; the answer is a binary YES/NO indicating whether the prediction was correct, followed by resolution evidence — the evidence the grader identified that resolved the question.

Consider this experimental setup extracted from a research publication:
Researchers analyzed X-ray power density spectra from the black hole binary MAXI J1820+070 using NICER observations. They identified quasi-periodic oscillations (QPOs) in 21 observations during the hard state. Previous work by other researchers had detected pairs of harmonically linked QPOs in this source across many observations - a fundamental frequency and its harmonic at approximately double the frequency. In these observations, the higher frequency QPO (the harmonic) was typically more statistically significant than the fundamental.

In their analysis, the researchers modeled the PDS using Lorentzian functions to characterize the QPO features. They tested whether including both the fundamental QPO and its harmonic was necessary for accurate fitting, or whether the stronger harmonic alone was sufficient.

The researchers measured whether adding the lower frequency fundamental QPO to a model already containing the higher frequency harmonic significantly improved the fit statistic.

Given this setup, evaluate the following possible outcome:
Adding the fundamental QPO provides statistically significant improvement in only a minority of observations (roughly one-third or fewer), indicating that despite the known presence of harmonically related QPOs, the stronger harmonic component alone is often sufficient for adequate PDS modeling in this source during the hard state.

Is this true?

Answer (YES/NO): NO